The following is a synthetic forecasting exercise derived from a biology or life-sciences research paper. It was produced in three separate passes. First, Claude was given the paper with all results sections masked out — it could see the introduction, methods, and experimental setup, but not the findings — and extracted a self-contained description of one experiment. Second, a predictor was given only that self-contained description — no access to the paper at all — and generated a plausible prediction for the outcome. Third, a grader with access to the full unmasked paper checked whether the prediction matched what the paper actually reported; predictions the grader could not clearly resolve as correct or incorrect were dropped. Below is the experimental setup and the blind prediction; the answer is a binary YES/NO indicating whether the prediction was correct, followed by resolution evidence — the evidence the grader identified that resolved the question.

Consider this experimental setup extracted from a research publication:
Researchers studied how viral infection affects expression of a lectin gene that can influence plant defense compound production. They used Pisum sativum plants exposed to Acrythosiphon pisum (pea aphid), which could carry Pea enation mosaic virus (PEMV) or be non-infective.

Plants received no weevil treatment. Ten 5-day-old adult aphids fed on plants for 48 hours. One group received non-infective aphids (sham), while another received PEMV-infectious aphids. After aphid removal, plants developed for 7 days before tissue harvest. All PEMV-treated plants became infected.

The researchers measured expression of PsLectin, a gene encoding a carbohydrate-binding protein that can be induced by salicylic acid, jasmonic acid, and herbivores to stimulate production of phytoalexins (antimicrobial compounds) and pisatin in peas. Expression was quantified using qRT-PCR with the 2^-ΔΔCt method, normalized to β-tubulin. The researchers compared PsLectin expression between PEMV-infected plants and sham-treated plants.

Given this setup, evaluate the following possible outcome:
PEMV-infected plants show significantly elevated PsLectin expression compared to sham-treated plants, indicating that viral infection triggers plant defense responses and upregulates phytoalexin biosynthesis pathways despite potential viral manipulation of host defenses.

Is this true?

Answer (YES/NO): YES